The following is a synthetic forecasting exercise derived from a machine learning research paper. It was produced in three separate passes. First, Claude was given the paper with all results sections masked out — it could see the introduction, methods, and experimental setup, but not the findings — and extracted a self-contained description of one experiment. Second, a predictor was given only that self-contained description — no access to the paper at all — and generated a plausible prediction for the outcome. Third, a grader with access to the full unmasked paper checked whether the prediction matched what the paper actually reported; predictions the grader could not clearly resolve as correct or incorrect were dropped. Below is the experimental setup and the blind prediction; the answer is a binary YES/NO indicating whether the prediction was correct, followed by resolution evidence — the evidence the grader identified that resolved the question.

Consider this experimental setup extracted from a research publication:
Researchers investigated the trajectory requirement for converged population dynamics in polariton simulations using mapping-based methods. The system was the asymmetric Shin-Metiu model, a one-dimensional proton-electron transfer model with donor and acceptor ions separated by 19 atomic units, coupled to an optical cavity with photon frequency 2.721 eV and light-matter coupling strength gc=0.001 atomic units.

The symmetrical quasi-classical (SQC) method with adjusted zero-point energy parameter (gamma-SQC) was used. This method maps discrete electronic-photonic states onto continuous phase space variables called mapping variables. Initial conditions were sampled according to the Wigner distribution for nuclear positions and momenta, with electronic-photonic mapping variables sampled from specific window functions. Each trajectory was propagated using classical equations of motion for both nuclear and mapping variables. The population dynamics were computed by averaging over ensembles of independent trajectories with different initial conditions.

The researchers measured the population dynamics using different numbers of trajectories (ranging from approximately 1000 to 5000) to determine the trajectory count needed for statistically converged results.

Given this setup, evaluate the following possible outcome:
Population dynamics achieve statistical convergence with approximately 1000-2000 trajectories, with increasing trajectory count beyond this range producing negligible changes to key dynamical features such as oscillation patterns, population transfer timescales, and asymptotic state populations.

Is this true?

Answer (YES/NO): NO